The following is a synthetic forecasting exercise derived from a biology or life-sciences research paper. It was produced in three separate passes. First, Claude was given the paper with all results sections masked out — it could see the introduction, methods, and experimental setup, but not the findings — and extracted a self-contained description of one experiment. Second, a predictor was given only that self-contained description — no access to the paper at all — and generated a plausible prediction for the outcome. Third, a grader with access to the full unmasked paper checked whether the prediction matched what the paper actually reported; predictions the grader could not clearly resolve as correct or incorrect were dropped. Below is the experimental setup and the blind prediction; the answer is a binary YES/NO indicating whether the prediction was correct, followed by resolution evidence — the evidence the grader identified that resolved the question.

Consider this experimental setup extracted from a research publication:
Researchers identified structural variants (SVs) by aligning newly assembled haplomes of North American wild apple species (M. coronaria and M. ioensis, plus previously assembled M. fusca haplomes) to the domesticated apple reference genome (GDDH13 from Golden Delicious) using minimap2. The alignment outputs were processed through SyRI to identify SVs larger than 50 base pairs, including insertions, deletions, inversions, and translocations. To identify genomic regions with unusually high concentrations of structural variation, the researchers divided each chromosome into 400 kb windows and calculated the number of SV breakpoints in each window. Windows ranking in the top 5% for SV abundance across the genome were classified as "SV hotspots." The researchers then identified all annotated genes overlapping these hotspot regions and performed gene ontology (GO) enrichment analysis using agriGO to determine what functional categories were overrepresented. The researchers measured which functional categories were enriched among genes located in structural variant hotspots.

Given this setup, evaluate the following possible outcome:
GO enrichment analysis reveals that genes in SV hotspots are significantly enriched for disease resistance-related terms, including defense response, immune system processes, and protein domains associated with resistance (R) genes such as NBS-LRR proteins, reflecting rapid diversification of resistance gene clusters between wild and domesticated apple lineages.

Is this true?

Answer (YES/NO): NO